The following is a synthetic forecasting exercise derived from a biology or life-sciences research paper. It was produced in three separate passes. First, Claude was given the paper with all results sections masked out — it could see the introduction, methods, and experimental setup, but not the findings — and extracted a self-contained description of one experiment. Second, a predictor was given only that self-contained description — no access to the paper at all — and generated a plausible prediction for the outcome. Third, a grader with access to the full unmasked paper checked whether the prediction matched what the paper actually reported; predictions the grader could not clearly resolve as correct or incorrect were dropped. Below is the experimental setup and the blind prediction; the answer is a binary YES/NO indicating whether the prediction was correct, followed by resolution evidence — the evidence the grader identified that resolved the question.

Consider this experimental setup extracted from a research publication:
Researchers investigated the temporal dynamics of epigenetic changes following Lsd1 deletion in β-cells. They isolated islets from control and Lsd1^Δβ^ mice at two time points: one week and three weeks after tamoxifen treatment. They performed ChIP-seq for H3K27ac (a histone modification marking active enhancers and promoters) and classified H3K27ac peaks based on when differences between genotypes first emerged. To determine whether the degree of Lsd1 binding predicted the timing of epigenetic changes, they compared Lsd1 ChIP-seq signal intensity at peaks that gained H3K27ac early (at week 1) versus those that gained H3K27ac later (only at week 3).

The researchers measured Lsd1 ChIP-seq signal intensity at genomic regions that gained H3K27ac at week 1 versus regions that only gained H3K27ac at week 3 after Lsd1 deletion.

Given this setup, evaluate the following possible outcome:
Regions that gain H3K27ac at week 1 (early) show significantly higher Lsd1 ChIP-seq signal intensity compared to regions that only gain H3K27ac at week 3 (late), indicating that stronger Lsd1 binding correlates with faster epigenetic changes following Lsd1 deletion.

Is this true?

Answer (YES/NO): YES